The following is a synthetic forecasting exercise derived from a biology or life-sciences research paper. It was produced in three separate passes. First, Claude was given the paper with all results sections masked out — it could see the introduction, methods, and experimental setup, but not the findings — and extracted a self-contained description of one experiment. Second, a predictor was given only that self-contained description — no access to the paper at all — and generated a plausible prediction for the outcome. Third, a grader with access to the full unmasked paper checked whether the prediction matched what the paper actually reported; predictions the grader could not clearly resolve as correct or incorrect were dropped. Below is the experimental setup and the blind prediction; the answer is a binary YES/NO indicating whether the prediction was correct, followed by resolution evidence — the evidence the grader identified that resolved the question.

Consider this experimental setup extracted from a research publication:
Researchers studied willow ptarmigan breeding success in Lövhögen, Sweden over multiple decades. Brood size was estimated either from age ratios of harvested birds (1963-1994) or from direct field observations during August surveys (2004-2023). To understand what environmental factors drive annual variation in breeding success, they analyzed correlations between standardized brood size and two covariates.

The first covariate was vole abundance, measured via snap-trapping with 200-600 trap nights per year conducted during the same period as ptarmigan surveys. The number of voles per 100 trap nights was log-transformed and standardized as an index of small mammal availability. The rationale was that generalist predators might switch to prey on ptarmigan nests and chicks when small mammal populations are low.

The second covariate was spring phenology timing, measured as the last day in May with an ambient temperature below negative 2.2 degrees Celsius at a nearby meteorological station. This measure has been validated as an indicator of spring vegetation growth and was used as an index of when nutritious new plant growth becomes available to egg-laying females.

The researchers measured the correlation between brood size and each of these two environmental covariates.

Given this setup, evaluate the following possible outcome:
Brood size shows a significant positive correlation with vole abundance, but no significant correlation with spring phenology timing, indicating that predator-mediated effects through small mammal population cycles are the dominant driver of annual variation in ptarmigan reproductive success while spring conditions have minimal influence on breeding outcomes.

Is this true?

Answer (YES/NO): NO